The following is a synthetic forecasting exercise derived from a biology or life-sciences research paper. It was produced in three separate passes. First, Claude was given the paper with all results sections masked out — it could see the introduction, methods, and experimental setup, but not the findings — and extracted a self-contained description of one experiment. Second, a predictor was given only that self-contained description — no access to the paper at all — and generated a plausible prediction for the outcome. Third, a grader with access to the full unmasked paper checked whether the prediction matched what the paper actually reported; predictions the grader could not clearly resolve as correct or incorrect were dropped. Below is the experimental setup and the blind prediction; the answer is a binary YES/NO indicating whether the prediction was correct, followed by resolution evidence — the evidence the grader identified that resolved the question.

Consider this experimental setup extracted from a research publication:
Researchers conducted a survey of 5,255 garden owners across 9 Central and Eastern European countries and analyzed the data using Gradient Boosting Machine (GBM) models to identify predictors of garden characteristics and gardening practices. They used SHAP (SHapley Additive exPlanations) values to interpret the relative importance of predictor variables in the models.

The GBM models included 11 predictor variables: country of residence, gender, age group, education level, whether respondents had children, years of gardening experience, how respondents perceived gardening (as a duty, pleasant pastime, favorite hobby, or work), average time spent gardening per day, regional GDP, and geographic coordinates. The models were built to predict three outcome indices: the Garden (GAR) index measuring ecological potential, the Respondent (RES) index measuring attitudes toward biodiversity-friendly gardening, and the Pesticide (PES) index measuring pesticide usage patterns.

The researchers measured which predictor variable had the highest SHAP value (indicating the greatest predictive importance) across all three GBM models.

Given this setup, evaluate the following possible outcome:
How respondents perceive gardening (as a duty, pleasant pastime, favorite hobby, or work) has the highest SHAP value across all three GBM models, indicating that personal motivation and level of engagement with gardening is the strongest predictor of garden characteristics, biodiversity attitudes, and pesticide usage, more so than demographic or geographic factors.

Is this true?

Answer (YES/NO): NO